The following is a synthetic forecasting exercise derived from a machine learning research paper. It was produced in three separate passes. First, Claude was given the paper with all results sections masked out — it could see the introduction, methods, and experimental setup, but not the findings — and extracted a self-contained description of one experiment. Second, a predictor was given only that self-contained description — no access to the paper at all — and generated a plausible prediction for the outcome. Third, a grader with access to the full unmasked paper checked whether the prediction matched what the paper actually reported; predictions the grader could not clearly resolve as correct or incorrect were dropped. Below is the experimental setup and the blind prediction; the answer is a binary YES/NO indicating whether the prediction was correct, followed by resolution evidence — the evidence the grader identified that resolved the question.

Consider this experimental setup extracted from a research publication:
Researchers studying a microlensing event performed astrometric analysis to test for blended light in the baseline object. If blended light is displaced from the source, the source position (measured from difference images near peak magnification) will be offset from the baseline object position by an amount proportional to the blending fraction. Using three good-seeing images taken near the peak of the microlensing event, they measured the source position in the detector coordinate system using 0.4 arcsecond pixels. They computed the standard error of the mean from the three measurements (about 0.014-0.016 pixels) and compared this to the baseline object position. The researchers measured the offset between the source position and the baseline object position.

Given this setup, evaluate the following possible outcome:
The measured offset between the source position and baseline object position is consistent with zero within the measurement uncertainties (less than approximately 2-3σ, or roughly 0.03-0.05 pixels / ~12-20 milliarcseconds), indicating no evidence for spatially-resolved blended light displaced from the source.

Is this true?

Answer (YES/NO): YES